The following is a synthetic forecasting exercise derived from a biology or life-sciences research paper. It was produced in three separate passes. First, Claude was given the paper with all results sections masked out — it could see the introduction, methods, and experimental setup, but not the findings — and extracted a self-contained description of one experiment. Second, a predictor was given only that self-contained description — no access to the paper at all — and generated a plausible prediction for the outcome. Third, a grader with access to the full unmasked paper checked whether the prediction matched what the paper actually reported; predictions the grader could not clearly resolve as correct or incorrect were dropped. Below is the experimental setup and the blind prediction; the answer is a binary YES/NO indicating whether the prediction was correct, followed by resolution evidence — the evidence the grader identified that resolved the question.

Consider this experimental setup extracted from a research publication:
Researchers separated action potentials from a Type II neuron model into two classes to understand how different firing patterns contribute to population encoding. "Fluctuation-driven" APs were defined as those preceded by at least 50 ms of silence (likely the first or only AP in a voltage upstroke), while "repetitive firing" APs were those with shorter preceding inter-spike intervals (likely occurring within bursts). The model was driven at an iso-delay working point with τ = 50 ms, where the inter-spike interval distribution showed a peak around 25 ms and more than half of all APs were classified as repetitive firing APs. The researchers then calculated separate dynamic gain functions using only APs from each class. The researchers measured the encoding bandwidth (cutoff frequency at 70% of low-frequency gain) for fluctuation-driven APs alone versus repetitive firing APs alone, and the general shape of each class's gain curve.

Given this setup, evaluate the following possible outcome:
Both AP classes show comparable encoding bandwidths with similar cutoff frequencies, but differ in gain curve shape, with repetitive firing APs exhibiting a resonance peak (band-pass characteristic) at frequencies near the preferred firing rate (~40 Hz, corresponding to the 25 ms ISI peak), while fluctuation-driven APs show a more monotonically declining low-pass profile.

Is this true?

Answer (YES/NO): NO